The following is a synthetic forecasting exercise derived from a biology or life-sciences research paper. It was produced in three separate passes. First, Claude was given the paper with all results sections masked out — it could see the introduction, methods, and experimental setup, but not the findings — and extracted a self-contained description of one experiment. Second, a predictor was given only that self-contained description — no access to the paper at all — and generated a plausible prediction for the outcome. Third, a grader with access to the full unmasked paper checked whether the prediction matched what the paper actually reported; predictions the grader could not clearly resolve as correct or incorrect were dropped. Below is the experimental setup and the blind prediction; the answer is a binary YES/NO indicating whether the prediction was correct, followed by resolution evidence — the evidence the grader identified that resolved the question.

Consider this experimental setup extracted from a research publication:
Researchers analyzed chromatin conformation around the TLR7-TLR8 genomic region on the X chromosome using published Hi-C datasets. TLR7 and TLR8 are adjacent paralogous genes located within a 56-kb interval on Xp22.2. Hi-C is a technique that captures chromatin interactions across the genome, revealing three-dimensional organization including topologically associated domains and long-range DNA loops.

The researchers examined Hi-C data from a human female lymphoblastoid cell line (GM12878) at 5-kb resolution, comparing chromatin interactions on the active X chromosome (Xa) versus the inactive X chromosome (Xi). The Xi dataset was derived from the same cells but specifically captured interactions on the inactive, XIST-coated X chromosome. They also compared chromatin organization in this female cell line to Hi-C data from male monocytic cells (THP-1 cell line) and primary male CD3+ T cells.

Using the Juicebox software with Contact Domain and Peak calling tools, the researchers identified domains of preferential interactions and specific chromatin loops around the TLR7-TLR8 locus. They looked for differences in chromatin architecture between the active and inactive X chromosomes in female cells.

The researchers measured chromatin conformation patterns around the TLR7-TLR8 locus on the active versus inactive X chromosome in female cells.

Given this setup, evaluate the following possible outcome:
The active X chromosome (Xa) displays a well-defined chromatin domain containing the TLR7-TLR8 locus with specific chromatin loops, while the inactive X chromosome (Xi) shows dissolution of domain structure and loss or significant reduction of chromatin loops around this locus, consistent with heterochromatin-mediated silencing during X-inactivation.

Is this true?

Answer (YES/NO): NO